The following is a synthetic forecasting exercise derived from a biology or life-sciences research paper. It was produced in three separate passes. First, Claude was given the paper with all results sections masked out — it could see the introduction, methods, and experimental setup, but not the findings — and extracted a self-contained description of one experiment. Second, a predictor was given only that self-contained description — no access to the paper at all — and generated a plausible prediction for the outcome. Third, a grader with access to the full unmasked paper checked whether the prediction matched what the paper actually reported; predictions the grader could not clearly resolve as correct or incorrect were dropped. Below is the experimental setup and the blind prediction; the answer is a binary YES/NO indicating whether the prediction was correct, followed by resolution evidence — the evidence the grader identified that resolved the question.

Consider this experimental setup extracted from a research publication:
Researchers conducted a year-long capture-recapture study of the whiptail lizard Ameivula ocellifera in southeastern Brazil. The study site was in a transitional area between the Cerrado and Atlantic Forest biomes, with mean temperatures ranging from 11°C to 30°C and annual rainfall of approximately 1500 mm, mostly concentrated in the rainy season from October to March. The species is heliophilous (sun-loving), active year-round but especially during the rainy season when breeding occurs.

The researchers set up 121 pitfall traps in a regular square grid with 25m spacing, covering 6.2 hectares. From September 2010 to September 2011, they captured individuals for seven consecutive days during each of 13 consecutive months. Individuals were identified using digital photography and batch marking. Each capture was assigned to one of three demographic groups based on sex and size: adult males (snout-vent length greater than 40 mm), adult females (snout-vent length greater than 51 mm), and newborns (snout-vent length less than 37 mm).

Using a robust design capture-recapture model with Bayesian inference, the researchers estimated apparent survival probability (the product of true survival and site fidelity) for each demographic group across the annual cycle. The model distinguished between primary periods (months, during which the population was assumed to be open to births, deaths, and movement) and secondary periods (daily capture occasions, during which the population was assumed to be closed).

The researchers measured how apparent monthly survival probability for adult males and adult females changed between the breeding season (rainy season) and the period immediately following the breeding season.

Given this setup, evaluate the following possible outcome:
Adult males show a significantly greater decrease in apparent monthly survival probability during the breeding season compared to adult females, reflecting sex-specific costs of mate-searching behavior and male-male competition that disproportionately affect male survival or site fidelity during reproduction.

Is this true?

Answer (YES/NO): NO